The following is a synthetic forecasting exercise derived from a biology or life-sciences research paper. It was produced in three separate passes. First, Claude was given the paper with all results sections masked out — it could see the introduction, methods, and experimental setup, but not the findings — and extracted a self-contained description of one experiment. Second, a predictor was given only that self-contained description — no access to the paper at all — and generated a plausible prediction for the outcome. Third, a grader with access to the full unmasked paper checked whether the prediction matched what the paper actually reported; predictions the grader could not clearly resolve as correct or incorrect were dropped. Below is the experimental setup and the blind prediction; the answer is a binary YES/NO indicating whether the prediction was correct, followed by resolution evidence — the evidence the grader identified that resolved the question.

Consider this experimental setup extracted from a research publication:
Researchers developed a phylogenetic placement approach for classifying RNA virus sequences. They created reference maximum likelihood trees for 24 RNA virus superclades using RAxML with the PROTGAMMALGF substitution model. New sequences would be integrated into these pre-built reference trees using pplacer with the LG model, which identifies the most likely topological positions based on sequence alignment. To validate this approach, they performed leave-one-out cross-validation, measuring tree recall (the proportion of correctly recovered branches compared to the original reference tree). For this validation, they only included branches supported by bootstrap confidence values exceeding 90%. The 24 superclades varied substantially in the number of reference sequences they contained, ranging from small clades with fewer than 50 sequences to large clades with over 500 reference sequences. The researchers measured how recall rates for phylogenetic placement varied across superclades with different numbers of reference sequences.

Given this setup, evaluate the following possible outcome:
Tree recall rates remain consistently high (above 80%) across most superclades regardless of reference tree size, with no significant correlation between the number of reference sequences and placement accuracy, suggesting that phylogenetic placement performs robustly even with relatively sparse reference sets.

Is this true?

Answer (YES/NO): NO